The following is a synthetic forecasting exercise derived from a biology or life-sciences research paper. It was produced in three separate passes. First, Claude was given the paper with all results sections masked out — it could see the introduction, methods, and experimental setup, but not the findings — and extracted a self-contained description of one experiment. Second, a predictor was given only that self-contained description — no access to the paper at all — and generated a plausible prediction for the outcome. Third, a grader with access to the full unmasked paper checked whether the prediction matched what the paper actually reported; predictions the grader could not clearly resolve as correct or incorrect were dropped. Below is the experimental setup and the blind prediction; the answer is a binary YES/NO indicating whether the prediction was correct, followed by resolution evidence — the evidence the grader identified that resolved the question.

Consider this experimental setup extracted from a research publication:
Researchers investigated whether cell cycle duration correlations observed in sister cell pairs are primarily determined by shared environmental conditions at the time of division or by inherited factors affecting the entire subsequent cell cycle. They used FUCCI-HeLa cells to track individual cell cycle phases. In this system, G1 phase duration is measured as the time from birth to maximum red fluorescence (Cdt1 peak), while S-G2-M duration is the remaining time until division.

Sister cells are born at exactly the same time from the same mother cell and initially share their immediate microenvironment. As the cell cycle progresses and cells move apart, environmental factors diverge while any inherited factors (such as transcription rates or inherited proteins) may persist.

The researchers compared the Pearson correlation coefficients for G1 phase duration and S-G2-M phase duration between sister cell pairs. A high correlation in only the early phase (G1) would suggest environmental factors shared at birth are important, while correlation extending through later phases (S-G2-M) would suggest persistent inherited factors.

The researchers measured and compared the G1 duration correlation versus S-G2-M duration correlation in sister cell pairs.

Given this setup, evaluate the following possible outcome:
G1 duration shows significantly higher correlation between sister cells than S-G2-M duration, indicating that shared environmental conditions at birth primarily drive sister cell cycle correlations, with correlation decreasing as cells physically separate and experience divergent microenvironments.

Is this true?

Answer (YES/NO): YES